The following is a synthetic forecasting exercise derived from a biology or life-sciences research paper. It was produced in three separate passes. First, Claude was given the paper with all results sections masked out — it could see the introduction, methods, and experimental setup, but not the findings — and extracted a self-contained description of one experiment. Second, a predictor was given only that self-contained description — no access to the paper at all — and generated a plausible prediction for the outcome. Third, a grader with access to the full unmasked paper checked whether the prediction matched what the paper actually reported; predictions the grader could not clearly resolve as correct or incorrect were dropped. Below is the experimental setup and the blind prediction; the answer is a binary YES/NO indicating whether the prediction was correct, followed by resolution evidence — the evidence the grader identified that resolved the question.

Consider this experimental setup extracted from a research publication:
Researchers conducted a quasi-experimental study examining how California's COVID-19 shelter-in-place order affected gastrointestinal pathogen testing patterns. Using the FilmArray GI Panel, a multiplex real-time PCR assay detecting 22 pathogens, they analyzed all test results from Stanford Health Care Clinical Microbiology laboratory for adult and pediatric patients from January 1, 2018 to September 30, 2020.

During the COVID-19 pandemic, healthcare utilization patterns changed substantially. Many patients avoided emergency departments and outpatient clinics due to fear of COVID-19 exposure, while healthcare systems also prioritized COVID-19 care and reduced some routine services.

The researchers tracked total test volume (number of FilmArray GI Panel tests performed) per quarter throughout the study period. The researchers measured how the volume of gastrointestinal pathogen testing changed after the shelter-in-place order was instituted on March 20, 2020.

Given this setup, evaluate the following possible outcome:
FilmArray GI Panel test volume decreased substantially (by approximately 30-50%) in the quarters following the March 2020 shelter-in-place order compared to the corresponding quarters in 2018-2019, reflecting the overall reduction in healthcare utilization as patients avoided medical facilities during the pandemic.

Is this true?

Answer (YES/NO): NO